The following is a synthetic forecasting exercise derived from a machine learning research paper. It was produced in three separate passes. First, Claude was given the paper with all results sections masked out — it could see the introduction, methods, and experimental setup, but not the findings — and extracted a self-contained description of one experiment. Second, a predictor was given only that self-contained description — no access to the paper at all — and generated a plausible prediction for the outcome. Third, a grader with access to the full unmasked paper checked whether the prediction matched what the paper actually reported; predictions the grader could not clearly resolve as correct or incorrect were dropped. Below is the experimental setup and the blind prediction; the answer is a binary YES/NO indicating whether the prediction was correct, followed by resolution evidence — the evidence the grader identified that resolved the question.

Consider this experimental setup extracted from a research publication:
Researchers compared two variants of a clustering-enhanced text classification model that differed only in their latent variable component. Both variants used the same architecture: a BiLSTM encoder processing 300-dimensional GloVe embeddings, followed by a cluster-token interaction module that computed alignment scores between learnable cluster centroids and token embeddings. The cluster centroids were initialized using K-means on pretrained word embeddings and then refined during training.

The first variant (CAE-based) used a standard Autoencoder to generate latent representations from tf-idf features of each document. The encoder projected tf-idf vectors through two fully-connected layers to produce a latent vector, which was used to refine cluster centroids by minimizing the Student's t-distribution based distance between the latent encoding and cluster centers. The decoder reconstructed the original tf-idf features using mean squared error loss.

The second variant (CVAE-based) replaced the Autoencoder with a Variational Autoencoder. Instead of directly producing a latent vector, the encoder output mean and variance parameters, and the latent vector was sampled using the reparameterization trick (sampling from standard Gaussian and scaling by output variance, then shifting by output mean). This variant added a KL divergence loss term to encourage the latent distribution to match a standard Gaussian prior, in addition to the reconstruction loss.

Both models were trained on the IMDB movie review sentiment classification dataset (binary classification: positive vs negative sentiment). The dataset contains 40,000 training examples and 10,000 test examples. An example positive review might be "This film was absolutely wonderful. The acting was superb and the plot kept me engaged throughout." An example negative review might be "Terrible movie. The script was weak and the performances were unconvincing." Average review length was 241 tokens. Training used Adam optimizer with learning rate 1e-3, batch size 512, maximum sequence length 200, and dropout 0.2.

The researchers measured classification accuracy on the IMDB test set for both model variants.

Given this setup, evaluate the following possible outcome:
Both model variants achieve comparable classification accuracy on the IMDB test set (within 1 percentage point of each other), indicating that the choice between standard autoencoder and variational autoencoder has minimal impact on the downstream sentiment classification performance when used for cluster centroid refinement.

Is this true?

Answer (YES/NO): NO